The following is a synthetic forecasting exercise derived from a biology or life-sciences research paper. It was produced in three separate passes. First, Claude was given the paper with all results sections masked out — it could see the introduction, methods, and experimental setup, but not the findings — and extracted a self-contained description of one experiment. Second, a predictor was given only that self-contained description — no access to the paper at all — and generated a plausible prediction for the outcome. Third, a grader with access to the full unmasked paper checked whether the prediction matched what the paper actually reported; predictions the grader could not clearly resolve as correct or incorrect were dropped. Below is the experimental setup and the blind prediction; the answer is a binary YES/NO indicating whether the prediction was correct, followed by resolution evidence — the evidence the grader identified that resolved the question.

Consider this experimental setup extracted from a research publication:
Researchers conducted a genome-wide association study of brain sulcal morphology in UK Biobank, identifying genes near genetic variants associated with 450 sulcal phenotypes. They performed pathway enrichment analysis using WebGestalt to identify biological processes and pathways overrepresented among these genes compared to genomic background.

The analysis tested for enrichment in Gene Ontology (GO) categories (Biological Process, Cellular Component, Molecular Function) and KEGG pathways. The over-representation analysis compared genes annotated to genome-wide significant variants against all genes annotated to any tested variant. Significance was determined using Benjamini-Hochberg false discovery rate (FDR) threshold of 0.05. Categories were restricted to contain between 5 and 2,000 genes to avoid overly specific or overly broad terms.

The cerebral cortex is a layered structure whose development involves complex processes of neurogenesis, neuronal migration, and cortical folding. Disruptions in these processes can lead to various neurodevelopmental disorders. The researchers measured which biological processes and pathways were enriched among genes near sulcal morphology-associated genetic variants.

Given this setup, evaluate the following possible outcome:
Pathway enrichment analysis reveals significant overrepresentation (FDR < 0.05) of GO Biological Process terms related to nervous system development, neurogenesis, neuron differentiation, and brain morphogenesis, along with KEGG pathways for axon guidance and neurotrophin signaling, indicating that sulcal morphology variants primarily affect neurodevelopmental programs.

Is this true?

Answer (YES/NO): NO